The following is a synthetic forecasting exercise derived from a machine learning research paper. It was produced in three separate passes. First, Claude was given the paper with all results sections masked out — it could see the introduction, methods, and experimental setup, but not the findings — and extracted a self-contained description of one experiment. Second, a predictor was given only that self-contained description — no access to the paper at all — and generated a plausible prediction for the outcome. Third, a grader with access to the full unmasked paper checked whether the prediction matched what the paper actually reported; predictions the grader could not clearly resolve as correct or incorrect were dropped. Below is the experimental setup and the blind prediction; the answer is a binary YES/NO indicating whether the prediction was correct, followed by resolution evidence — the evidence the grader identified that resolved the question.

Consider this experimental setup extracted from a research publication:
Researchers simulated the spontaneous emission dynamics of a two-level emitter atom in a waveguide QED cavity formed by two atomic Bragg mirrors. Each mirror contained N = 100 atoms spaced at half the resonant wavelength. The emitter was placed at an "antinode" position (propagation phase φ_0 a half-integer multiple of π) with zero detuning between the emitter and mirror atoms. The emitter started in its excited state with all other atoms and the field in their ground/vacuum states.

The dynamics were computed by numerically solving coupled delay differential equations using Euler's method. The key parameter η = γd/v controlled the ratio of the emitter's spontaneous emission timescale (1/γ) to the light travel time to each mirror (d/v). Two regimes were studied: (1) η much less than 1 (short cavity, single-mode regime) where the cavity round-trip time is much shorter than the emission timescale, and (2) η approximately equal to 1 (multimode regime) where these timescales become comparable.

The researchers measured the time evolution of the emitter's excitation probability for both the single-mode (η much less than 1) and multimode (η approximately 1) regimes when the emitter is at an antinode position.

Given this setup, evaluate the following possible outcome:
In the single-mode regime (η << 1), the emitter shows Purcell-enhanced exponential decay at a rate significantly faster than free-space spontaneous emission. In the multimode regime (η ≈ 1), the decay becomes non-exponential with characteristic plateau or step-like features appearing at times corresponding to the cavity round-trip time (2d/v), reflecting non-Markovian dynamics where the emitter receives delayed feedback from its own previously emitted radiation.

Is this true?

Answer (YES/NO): NO